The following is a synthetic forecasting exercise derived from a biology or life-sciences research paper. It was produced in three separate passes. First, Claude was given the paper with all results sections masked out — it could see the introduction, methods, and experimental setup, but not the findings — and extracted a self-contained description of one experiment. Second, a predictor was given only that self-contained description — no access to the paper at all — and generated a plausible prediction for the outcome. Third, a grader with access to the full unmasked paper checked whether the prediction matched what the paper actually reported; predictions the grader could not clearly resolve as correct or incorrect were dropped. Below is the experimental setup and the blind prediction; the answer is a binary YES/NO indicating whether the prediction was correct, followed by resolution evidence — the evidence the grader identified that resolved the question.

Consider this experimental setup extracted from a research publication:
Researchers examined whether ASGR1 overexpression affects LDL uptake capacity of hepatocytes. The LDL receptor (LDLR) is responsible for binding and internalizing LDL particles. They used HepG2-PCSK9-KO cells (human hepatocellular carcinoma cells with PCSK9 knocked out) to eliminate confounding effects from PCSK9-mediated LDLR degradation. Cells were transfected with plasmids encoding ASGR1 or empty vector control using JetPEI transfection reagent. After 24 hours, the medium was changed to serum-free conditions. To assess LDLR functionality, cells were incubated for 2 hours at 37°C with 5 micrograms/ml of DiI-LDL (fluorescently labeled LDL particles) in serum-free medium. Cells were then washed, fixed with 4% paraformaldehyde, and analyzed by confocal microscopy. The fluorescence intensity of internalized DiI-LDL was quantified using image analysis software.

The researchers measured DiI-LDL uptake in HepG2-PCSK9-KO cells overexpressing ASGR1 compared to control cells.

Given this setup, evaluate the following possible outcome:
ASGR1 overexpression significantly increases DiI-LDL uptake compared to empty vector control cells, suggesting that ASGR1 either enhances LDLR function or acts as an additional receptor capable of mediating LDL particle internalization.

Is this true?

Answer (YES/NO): NO